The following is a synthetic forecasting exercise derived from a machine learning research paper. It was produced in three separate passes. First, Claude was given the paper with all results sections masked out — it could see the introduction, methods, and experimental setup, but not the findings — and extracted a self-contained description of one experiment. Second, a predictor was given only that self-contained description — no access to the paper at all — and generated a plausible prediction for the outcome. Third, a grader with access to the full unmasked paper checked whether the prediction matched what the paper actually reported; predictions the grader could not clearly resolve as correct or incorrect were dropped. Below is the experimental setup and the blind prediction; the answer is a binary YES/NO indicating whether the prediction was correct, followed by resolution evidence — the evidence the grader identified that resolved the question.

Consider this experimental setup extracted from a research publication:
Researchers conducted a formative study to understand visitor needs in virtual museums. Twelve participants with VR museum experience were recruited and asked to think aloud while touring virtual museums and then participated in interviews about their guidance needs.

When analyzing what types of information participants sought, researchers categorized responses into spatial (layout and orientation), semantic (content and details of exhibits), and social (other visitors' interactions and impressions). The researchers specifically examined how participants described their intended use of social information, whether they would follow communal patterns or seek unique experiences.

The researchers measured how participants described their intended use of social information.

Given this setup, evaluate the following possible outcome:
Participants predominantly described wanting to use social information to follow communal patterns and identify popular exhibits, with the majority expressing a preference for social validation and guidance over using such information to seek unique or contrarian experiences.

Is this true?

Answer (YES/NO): NO